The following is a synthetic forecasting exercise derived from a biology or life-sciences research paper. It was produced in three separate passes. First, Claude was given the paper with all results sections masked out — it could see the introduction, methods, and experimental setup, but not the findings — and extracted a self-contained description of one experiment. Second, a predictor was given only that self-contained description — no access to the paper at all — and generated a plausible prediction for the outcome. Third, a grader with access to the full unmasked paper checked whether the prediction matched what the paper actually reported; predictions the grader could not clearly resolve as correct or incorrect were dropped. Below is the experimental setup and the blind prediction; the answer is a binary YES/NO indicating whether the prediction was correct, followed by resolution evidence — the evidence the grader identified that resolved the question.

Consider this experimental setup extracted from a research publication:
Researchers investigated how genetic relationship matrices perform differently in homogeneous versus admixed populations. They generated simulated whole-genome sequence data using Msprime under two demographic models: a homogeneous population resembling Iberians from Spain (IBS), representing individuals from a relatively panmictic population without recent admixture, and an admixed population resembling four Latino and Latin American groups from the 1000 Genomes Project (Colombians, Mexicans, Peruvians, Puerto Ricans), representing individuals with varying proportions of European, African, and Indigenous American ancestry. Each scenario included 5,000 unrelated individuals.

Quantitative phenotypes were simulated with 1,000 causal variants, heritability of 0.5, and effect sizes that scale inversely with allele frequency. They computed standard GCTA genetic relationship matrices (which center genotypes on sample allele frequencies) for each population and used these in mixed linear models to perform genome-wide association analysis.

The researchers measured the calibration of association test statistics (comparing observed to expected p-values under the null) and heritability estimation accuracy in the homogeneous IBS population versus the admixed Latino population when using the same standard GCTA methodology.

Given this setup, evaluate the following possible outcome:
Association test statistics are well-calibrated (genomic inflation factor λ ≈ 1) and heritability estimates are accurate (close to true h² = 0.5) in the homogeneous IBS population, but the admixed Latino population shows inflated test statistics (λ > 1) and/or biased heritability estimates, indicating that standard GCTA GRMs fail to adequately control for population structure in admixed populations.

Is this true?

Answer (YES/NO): NO